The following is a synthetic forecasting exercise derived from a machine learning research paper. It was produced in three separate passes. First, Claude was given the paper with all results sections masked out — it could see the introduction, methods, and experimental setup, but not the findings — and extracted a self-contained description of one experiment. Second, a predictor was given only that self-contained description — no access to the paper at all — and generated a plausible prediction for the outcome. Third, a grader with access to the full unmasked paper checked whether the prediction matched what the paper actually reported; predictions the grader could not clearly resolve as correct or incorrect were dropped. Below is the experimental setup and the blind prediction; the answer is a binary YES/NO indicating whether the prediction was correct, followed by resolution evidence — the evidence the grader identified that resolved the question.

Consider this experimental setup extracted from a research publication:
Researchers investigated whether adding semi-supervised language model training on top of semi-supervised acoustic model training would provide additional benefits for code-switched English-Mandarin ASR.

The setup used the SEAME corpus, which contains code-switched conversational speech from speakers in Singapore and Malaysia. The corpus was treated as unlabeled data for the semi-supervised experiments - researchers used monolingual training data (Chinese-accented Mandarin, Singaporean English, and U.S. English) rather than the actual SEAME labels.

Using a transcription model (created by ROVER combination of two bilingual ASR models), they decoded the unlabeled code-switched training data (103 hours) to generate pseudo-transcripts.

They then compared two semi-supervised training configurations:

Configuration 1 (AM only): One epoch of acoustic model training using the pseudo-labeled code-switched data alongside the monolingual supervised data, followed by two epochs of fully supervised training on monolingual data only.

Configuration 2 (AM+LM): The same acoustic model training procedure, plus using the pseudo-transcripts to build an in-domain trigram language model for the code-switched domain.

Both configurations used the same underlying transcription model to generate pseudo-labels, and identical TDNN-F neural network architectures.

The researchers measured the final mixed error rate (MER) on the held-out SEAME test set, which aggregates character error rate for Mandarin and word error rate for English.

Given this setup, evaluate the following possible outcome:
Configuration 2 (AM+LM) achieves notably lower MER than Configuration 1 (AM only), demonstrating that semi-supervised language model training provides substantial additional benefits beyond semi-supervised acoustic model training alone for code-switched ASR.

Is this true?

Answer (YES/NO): YES